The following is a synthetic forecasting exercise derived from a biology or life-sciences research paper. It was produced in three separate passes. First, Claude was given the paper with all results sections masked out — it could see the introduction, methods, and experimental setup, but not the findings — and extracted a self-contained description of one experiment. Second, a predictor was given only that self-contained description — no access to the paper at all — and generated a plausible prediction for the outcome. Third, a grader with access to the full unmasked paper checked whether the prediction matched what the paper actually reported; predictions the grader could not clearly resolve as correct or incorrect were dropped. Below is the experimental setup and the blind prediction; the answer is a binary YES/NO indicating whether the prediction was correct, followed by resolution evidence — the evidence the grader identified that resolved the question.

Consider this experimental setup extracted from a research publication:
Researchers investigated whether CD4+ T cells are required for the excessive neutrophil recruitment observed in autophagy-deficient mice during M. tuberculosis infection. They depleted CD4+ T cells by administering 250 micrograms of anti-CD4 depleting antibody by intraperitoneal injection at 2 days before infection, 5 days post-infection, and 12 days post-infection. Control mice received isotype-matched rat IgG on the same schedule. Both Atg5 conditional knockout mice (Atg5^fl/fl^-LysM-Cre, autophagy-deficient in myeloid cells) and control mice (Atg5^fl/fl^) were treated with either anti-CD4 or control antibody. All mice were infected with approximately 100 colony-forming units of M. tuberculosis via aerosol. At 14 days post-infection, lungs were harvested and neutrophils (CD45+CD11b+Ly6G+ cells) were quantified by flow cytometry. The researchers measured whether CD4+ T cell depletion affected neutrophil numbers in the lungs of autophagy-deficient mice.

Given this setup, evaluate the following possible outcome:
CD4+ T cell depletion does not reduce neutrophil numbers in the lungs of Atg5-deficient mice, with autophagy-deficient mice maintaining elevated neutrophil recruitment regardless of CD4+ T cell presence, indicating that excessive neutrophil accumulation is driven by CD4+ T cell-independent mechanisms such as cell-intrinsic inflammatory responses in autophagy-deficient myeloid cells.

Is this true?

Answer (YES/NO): YES